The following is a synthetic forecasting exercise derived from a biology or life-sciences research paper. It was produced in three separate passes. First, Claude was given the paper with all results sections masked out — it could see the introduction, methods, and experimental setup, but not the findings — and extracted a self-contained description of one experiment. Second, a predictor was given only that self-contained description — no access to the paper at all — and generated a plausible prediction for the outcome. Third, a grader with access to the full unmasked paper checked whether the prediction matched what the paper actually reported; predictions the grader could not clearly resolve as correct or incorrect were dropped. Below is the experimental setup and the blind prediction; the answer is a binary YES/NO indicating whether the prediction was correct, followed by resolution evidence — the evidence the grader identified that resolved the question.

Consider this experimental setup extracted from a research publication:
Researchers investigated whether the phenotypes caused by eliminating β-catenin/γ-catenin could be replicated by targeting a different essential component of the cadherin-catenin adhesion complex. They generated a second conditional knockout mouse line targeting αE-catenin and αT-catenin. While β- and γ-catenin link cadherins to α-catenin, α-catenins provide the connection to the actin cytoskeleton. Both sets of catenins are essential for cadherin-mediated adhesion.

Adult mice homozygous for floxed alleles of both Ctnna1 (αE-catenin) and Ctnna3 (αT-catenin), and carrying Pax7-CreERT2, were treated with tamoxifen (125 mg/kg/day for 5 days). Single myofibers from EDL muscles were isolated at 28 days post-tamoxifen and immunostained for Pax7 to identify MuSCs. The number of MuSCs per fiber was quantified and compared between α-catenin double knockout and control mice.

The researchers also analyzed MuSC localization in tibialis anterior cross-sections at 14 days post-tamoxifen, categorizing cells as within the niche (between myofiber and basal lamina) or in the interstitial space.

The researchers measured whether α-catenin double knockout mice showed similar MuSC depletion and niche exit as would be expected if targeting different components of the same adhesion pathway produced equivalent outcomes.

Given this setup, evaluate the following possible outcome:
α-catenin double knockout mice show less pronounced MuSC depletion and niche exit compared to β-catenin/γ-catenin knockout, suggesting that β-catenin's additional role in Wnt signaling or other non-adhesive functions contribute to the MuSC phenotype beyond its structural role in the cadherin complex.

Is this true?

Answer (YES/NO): NO